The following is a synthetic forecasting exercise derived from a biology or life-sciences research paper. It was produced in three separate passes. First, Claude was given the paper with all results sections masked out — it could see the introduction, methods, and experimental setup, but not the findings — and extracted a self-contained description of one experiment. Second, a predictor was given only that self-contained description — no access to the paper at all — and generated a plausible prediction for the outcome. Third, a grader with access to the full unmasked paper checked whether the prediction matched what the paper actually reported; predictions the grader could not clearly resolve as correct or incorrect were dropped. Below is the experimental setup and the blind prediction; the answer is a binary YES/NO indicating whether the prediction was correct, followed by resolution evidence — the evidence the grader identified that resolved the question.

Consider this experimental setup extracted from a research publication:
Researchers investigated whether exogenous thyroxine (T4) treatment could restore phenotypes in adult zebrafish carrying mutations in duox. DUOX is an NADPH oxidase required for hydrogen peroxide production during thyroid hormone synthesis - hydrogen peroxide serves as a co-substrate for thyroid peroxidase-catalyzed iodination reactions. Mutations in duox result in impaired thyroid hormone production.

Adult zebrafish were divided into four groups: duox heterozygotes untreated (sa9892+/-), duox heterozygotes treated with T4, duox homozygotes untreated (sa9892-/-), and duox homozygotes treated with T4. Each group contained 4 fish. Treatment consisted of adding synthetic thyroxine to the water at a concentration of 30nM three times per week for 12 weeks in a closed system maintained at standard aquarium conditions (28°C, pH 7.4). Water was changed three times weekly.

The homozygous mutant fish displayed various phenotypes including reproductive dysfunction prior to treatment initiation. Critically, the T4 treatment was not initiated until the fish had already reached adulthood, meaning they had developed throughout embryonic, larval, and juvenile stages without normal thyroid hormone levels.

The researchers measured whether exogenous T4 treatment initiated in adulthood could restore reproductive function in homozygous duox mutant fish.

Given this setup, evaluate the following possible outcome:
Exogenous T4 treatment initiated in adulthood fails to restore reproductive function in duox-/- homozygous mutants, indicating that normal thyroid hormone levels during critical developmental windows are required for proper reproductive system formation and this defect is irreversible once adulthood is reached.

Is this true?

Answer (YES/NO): NO